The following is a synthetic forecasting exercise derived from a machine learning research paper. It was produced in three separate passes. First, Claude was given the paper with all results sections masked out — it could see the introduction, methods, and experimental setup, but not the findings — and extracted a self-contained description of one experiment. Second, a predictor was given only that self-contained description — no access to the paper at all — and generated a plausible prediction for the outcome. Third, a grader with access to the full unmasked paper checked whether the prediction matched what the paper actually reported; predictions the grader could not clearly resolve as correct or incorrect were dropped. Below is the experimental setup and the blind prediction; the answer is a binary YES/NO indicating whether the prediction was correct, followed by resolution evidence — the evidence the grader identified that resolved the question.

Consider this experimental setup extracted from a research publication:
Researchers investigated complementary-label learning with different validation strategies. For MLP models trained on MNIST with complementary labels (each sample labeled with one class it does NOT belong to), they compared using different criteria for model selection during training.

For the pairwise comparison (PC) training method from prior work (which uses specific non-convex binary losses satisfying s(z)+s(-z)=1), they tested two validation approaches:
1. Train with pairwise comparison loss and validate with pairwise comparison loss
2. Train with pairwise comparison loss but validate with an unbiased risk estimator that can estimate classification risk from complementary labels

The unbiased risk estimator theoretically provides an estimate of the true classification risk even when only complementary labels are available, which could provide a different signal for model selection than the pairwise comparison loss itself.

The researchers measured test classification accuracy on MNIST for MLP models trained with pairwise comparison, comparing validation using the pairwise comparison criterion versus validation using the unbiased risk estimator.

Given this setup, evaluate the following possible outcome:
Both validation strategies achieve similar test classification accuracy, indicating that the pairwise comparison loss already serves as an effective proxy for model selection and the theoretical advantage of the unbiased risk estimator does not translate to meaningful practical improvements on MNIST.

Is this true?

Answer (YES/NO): NO